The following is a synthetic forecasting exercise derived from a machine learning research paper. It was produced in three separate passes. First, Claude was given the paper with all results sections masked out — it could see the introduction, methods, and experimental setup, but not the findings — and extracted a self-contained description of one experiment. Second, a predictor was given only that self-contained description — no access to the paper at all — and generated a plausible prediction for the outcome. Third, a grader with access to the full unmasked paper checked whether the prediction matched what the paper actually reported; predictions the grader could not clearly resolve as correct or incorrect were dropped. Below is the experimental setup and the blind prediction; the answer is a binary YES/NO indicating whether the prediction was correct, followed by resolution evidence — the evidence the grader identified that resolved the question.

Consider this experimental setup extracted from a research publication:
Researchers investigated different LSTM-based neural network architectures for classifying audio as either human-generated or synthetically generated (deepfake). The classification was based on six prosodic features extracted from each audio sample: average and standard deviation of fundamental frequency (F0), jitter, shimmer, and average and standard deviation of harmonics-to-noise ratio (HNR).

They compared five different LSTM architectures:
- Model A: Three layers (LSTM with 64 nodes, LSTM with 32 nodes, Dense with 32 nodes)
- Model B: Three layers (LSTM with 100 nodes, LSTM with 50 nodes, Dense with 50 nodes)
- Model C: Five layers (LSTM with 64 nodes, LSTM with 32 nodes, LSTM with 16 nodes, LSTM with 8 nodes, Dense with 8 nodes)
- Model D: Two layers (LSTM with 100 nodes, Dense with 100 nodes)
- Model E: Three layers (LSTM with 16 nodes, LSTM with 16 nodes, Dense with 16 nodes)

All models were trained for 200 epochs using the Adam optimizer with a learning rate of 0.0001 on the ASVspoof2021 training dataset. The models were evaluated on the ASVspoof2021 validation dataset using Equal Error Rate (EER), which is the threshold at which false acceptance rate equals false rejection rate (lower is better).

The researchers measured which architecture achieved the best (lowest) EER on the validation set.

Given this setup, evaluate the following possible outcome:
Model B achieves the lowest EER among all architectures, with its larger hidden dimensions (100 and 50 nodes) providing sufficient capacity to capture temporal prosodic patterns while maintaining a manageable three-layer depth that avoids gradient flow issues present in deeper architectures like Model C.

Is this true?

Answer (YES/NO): YES